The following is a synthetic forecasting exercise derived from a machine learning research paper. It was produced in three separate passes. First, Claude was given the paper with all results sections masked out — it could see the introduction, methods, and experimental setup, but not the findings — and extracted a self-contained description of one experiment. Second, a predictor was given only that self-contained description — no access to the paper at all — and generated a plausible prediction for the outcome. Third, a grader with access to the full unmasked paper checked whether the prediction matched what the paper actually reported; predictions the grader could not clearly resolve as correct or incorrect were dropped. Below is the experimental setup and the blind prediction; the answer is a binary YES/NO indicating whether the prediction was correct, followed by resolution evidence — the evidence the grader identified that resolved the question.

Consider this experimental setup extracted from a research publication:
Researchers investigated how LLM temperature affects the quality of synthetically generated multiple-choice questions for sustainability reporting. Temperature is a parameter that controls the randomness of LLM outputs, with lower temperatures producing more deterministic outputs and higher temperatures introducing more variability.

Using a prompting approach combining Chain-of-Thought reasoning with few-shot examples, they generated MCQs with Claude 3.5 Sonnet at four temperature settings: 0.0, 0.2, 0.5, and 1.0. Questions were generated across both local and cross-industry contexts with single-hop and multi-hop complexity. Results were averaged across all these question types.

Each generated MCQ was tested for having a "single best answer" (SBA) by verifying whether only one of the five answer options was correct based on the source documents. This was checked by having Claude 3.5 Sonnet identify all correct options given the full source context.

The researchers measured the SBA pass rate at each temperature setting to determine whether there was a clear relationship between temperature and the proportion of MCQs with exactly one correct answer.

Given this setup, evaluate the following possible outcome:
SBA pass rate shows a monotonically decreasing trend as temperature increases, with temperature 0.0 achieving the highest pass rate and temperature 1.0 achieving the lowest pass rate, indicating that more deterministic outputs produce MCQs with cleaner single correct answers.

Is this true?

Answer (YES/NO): NO